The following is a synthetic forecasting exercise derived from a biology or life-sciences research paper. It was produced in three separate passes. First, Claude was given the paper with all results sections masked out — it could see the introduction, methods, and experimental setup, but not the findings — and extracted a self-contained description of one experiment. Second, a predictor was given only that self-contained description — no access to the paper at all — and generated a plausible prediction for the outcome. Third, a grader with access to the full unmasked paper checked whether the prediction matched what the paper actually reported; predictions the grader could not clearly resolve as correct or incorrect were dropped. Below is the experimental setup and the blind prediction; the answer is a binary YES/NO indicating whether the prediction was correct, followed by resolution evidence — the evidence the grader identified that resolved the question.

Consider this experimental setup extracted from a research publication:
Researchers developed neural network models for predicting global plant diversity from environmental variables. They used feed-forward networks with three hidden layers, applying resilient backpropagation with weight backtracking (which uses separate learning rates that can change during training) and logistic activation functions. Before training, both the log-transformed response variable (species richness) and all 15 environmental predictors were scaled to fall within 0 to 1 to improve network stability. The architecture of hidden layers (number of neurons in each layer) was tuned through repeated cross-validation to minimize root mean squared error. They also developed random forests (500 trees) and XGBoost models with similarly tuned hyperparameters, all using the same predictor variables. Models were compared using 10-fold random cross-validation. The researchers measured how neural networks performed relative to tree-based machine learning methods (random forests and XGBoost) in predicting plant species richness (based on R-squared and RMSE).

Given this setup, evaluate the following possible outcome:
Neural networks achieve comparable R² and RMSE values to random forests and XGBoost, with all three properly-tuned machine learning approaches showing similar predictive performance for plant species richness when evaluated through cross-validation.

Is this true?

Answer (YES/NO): NO